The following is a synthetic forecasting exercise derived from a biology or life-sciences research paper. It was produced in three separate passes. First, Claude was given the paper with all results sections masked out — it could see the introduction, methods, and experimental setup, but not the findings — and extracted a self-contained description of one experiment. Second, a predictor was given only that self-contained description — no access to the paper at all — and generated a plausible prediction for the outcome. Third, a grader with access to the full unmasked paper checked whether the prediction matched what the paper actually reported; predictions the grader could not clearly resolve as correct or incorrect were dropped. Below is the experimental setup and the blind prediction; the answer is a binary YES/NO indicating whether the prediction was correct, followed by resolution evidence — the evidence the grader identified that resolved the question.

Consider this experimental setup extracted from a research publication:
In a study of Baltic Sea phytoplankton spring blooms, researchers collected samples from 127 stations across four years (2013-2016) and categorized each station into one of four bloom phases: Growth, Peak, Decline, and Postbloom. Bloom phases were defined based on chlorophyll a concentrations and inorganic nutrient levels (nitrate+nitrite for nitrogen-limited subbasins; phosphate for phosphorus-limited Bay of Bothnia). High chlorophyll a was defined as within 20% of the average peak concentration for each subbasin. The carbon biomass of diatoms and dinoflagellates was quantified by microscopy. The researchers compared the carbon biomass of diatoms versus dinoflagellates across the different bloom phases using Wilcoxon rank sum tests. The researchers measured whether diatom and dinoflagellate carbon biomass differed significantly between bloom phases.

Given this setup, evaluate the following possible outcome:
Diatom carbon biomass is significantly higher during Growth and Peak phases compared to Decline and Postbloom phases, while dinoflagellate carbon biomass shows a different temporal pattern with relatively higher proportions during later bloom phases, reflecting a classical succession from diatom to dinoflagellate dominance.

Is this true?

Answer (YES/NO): YES